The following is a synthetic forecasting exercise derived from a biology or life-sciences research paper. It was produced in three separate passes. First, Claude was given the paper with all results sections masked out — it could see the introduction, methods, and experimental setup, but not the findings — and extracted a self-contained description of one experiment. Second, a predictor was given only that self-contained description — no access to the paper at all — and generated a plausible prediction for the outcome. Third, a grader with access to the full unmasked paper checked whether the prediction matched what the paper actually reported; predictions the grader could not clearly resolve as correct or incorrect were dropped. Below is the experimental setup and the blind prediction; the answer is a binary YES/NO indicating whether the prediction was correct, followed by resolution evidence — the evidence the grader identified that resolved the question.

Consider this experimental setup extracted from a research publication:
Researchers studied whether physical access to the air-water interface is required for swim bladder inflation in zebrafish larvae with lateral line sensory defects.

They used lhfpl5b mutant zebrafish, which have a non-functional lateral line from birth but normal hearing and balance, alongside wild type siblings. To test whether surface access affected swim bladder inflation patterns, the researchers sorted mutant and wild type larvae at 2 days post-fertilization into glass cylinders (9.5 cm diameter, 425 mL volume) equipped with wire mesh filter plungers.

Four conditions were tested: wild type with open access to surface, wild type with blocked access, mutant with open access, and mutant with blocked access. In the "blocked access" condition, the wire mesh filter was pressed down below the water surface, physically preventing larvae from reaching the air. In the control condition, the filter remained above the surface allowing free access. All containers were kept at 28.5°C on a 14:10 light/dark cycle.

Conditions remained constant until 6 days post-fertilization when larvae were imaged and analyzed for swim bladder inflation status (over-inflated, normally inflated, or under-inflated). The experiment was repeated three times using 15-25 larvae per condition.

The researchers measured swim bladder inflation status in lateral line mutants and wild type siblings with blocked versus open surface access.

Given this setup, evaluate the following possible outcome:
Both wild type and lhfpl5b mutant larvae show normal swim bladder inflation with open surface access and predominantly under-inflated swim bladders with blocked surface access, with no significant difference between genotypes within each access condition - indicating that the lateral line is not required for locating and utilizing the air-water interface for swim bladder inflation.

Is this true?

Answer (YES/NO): NO